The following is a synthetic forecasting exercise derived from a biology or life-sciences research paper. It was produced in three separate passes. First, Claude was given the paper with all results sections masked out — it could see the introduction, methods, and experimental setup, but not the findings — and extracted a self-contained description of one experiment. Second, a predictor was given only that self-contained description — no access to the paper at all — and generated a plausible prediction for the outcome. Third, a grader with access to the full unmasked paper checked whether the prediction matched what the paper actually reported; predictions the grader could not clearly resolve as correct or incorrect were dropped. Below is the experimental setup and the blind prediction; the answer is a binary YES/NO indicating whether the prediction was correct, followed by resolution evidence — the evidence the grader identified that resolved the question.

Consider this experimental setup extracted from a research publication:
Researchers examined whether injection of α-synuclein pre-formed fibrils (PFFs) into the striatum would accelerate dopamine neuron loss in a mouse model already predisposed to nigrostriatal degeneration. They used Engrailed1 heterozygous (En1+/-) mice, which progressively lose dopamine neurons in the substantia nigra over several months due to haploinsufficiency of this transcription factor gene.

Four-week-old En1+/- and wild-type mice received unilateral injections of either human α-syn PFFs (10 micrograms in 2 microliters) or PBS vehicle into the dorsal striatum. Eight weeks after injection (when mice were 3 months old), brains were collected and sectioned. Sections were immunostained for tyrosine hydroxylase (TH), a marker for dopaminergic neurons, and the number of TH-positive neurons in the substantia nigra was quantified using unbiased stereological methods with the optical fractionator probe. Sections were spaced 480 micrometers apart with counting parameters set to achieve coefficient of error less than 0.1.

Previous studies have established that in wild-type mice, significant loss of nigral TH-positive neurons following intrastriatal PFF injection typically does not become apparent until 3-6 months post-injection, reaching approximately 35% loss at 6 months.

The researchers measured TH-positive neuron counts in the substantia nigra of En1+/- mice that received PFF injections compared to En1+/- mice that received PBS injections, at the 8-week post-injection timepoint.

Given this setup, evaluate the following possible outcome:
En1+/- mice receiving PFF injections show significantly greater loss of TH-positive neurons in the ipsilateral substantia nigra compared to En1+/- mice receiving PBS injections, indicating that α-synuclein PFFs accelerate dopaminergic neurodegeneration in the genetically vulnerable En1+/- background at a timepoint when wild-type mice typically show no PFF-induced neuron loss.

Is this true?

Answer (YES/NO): NO